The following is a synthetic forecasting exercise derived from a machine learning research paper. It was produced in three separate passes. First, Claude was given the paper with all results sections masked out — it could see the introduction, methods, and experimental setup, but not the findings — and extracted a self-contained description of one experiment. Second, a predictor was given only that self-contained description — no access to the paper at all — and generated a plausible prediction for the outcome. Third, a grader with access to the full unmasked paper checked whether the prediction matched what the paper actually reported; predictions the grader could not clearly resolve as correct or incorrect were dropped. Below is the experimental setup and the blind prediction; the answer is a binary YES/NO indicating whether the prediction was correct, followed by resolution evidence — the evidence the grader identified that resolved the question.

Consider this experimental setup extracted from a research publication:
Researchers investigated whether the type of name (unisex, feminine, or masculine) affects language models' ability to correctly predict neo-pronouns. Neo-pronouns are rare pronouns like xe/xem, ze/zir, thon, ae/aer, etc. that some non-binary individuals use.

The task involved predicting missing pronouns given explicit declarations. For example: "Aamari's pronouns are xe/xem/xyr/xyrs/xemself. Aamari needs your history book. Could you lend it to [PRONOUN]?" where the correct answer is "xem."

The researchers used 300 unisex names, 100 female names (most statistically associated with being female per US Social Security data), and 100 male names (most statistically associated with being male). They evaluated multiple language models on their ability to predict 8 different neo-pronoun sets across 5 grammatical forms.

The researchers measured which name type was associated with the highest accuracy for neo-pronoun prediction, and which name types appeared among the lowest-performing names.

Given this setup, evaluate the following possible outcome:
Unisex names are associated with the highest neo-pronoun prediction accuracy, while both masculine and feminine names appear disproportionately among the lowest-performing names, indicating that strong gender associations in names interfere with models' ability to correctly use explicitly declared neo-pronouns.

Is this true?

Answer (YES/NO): YES